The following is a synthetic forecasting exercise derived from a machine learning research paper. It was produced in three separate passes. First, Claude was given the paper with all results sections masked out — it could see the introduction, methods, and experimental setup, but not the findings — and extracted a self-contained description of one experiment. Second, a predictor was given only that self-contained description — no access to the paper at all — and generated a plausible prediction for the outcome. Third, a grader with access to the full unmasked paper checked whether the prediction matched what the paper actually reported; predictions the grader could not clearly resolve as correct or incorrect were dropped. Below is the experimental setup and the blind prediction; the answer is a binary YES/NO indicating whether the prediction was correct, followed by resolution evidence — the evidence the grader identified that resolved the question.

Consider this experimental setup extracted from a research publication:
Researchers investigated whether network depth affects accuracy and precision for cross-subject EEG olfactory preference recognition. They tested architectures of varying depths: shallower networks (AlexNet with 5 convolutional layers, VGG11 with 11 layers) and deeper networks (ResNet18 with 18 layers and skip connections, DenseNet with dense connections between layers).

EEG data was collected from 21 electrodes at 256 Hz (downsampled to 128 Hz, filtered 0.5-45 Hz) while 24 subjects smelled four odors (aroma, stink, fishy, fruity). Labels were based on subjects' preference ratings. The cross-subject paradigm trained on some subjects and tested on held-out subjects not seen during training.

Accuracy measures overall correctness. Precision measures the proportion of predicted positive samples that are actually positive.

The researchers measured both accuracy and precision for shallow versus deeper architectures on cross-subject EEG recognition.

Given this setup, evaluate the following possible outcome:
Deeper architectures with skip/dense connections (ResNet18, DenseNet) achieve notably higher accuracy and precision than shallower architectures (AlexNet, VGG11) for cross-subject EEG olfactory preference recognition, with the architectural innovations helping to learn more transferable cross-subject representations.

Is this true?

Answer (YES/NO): YES